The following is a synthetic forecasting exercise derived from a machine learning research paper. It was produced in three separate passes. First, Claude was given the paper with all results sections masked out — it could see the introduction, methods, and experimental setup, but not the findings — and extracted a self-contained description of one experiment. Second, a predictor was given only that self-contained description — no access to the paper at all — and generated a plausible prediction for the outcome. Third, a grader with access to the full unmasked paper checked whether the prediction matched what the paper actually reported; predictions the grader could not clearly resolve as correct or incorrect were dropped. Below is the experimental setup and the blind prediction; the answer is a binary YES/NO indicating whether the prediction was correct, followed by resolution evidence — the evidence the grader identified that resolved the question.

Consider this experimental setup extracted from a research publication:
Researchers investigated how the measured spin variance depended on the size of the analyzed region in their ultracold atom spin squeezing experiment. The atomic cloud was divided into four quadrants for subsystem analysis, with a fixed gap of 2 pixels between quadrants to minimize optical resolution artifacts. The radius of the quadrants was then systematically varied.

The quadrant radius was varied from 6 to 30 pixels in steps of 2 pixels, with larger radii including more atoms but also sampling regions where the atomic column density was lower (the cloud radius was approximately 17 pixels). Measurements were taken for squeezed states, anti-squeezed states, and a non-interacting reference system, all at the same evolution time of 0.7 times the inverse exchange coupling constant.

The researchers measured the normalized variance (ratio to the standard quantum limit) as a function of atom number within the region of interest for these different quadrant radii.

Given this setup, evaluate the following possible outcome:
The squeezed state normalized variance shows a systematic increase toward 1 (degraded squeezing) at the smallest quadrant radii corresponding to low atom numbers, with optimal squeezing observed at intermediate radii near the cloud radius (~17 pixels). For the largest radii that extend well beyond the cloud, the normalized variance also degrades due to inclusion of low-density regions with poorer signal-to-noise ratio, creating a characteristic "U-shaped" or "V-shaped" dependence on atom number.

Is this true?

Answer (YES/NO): NO